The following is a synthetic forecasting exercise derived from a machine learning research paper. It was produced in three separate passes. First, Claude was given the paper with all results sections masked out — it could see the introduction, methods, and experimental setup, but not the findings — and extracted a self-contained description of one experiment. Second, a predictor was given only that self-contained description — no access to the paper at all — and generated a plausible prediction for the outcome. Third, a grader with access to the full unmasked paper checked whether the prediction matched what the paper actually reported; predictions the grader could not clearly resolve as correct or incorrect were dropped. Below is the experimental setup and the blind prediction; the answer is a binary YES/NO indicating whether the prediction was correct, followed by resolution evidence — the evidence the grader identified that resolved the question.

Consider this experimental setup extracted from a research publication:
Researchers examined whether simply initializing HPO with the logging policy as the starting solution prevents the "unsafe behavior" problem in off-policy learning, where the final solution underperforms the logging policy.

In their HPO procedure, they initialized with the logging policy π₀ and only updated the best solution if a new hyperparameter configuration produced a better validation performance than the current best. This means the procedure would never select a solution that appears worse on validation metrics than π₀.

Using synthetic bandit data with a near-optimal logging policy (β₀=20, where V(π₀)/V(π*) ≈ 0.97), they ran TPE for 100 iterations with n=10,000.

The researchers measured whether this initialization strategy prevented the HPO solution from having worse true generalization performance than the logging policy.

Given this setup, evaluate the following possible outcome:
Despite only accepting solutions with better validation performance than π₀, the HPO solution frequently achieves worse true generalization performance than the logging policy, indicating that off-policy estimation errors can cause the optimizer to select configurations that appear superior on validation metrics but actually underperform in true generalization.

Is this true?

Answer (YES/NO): YES